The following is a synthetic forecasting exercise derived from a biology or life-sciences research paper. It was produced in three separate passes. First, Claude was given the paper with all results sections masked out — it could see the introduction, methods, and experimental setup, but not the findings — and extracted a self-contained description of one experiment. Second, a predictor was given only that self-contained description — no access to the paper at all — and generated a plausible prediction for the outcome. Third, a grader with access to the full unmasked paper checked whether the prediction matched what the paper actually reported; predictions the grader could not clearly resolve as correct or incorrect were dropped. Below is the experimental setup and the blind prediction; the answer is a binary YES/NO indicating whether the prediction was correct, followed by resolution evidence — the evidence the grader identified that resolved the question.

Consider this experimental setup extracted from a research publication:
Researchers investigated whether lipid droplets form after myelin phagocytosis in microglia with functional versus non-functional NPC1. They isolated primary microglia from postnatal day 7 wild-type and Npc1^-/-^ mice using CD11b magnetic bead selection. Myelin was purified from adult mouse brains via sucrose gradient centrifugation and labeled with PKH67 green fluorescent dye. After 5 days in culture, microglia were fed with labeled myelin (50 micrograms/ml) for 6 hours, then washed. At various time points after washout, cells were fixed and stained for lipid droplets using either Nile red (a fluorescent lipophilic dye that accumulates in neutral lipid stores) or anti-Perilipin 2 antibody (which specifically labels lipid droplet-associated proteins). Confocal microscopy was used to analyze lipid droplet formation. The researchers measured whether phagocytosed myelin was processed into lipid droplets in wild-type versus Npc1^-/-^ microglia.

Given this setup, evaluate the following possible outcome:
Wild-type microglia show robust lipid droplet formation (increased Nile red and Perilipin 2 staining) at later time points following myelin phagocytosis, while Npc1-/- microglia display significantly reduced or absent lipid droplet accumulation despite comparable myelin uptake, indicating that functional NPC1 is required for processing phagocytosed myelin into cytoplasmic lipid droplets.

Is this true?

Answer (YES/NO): YES